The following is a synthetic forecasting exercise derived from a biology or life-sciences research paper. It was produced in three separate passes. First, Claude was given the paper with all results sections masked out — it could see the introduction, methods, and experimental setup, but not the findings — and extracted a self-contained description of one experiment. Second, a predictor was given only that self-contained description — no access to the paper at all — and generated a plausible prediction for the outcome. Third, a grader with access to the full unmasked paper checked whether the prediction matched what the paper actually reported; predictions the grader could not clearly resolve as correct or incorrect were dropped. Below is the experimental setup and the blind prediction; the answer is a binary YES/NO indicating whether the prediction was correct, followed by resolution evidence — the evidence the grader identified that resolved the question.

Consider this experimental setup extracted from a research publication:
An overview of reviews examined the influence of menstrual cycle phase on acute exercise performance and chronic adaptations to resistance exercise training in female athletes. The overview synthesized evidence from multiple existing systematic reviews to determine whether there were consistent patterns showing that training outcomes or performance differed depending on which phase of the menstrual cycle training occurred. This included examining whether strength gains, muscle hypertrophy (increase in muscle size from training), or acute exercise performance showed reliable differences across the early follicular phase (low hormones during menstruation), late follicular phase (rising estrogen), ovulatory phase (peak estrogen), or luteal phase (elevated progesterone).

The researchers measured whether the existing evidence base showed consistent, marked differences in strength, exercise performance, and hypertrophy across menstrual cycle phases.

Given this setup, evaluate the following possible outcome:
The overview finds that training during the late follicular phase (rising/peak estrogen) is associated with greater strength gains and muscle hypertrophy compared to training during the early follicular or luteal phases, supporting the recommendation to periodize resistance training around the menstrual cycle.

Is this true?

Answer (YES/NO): NO